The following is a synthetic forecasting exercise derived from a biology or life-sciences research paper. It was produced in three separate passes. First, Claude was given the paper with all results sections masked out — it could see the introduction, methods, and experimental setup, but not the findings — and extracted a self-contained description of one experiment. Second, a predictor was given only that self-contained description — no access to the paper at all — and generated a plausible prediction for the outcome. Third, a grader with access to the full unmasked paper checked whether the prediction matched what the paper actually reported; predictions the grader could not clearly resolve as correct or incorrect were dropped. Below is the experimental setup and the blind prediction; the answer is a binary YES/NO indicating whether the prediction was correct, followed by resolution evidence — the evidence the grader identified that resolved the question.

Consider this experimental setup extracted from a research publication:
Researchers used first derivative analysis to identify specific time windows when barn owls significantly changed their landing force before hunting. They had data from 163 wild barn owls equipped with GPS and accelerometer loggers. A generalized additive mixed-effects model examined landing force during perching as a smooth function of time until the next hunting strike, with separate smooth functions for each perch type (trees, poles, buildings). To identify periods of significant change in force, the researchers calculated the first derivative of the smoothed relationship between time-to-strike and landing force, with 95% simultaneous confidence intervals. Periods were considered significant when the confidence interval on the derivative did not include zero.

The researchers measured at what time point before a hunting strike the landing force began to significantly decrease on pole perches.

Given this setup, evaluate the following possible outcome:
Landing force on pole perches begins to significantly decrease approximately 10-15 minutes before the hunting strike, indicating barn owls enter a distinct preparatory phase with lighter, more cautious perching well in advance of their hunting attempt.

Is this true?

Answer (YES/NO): NO